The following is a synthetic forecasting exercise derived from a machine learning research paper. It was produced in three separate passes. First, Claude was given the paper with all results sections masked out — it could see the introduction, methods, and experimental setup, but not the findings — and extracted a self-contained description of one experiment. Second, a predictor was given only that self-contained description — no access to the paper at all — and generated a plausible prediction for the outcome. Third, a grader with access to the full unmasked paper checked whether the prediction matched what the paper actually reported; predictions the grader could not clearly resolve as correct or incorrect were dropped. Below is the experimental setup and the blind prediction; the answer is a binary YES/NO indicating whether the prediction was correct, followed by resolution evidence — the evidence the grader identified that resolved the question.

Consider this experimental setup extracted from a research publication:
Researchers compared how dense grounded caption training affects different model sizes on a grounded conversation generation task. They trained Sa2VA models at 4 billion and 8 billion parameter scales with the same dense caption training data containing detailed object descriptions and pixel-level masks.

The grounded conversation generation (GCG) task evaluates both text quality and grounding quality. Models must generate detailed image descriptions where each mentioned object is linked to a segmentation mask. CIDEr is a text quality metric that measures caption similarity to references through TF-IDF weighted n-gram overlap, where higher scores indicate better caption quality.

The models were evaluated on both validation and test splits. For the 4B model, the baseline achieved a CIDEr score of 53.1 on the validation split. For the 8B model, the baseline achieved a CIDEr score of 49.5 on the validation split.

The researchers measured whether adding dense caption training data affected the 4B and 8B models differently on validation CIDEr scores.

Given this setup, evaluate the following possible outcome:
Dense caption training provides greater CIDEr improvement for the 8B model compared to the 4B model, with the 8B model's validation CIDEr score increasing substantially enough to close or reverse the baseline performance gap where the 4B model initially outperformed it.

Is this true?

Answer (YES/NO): YES